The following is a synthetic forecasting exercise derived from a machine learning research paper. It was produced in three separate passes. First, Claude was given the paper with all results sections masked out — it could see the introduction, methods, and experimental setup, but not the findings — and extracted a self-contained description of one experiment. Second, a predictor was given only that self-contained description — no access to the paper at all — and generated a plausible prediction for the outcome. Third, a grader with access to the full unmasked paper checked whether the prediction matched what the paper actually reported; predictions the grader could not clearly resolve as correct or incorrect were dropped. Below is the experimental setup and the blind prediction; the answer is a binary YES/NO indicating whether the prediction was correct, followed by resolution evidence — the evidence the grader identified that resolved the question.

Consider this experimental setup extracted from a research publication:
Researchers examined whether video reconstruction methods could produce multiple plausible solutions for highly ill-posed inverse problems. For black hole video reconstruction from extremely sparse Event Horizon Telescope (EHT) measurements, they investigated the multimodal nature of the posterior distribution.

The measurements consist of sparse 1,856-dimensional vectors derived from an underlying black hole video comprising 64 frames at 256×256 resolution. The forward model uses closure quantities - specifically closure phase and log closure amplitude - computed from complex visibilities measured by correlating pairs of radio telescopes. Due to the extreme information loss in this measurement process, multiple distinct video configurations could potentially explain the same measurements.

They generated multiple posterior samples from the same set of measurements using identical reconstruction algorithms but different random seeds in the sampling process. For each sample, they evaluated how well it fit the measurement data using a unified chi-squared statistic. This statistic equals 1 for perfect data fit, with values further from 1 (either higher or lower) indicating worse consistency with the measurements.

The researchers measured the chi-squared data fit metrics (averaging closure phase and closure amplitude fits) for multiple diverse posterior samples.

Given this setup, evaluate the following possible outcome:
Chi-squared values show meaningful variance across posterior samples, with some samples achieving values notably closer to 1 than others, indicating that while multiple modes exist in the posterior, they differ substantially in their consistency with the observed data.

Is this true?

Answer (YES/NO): NO